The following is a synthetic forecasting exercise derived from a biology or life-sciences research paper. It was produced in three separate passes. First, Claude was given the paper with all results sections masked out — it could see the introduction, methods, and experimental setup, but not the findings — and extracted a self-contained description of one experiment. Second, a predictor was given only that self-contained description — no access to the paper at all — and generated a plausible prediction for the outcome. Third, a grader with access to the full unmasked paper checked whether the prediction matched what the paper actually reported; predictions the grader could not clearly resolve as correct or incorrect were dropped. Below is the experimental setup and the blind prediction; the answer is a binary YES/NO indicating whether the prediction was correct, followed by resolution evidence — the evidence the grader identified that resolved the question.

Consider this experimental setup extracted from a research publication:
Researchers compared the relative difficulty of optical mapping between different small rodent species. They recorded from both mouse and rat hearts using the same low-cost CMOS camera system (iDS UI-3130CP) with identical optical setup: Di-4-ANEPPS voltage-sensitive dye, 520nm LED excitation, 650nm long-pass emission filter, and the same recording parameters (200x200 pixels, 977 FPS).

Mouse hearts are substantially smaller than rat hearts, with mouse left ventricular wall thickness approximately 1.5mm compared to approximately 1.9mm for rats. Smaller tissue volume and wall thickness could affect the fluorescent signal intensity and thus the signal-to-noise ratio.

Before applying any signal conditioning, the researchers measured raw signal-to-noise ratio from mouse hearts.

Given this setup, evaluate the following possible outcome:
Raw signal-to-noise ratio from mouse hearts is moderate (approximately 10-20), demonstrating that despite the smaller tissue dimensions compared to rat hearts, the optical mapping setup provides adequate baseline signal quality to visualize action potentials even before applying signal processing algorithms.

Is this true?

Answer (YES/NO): NO